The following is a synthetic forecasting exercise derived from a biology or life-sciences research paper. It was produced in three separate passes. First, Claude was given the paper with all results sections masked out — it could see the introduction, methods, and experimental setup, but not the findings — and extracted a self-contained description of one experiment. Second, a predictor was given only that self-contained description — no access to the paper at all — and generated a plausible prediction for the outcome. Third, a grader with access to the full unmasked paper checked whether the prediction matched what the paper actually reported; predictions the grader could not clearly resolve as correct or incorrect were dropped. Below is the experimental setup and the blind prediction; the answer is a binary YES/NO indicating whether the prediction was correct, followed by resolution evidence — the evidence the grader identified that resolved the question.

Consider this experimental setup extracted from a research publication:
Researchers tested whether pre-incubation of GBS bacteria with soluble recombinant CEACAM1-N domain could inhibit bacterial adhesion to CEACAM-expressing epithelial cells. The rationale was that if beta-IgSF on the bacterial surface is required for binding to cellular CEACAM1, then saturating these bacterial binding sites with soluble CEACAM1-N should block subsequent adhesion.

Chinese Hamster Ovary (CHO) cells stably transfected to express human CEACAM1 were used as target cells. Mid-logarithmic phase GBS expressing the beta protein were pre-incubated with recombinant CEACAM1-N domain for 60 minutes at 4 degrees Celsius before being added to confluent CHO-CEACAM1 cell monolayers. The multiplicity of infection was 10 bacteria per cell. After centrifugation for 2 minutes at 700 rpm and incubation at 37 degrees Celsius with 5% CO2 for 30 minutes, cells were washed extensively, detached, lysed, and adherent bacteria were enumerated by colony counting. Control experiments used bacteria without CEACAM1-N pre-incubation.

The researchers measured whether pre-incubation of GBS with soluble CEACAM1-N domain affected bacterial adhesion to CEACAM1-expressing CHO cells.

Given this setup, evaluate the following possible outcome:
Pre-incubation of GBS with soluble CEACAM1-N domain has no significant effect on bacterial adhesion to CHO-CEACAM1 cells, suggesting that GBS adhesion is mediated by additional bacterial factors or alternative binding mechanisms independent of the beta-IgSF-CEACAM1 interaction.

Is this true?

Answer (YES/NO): NO